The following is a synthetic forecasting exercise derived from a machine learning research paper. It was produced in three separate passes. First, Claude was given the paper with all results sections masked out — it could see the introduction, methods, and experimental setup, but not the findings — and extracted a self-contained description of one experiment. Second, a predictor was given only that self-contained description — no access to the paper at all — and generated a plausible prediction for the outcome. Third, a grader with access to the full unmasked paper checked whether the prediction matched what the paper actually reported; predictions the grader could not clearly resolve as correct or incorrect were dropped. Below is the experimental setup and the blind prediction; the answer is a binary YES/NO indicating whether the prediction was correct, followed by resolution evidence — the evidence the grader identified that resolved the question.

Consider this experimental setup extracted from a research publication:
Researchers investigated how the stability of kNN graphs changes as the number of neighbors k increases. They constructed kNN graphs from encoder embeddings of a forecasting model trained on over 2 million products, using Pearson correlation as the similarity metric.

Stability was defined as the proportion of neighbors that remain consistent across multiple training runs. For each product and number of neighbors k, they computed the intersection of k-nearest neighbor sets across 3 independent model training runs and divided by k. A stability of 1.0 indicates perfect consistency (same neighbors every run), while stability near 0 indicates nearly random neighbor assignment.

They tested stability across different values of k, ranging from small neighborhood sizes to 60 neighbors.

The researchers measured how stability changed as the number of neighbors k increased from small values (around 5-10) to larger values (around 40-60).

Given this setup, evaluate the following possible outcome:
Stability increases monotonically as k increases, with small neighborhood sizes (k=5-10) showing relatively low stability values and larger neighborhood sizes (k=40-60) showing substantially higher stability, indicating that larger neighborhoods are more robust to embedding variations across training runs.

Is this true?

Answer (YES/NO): NO